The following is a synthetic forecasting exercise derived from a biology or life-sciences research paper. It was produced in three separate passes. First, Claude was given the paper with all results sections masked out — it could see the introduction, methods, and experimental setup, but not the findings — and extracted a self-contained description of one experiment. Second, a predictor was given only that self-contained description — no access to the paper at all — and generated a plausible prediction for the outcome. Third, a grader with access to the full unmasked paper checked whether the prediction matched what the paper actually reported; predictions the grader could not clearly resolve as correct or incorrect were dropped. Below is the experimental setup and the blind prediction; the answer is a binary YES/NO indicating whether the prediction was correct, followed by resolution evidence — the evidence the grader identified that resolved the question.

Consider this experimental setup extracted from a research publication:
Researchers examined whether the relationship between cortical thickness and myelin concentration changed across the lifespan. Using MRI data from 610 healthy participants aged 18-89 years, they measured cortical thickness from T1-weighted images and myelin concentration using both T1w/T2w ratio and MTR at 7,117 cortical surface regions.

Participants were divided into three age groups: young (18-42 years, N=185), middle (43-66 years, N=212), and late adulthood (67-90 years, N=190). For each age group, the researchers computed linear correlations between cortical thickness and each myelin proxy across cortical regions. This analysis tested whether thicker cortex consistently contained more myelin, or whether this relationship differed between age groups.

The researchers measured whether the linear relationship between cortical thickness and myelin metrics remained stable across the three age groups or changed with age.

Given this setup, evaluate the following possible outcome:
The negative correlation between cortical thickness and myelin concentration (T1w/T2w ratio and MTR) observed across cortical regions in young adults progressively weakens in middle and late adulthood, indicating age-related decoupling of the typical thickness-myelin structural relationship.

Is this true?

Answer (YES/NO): NO